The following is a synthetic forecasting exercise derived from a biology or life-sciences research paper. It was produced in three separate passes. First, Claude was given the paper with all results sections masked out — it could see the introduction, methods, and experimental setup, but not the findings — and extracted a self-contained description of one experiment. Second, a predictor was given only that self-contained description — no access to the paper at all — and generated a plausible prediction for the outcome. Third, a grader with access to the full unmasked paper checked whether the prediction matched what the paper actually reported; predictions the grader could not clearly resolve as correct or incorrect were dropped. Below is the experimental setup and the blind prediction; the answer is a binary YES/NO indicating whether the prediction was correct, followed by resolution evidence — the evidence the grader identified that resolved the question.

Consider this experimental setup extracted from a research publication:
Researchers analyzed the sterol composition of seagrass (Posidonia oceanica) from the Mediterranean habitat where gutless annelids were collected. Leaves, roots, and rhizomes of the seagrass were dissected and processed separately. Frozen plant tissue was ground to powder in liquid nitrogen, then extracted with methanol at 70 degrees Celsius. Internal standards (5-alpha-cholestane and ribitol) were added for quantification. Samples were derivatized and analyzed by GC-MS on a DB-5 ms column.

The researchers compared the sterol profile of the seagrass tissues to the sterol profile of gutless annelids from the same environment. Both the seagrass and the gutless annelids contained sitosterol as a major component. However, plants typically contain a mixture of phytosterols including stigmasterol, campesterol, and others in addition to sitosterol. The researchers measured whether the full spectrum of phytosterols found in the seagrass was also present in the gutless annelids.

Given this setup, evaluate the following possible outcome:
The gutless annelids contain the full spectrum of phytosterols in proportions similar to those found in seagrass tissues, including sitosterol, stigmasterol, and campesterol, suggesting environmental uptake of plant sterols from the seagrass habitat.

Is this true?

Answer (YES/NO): NO